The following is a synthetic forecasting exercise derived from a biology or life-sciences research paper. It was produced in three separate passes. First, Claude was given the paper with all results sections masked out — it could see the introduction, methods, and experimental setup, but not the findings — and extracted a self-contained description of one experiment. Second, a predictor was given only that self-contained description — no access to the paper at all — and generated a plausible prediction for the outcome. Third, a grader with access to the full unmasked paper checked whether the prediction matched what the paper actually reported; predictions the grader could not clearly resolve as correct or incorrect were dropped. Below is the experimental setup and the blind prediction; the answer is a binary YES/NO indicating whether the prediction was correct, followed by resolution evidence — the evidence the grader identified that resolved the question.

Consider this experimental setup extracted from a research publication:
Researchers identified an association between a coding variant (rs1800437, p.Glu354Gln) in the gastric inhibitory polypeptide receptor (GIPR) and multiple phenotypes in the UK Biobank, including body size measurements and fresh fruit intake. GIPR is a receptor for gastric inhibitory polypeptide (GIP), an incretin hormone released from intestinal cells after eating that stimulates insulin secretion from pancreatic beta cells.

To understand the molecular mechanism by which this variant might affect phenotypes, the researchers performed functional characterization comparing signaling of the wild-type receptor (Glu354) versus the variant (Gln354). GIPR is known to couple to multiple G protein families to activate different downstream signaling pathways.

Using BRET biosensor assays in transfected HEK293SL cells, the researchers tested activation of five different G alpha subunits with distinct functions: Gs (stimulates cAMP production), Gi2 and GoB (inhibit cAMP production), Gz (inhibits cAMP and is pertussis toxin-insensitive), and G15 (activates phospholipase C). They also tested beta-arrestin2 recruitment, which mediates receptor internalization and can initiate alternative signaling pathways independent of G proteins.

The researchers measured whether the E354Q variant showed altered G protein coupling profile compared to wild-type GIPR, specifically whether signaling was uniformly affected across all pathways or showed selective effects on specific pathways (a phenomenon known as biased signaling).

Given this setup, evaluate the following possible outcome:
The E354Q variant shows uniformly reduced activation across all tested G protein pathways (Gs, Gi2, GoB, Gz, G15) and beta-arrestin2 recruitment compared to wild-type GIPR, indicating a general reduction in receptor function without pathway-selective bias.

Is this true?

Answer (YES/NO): YES